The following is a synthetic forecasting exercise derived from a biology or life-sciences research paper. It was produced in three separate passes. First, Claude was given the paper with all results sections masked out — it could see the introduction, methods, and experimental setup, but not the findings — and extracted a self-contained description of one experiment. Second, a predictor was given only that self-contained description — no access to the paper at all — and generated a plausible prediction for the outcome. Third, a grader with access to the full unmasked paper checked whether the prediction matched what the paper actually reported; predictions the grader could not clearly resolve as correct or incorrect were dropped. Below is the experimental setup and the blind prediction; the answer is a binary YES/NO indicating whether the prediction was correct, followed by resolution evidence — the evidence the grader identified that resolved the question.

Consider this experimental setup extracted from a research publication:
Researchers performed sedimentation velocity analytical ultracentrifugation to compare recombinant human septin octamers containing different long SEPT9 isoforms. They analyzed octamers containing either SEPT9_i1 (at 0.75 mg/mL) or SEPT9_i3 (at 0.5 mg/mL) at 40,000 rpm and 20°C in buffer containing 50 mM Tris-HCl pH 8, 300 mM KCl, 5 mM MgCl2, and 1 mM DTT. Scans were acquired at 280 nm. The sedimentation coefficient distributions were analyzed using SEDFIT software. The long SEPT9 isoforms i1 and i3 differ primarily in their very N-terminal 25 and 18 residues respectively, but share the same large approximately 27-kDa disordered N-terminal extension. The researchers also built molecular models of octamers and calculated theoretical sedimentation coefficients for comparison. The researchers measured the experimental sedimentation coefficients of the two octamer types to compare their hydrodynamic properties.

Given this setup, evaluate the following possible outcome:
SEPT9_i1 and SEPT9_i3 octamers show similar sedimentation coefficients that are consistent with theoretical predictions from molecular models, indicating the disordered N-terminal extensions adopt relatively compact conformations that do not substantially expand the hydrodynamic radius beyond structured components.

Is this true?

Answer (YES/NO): YES